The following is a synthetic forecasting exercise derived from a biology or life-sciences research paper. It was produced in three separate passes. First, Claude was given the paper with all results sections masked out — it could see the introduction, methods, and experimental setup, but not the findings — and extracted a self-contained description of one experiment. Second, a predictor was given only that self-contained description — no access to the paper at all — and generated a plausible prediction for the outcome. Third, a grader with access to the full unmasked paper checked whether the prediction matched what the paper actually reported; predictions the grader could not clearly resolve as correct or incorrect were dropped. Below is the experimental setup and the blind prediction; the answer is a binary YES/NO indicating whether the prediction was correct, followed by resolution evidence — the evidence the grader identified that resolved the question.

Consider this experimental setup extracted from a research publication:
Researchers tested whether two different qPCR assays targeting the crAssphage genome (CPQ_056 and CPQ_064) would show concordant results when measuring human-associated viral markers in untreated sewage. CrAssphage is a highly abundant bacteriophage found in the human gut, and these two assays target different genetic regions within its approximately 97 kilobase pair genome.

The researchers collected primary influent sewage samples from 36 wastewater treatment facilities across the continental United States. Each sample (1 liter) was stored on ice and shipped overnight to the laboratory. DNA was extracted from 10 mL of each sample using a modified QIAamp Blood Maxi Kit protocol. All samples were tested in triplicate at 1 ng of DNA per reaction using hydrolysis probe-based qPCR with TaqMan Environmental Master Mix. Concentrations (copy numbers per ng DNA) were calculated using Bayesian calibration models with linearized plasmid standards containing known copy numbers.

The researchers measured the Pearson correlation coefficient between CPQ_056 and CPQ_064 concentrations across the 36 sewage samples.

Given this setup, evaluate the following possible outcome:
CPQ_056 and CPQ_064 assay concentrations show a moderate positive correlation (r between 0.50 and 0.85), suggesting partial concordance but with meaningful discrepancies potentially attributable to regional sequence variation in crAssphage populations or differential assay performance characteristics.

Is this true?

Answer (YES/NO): NO